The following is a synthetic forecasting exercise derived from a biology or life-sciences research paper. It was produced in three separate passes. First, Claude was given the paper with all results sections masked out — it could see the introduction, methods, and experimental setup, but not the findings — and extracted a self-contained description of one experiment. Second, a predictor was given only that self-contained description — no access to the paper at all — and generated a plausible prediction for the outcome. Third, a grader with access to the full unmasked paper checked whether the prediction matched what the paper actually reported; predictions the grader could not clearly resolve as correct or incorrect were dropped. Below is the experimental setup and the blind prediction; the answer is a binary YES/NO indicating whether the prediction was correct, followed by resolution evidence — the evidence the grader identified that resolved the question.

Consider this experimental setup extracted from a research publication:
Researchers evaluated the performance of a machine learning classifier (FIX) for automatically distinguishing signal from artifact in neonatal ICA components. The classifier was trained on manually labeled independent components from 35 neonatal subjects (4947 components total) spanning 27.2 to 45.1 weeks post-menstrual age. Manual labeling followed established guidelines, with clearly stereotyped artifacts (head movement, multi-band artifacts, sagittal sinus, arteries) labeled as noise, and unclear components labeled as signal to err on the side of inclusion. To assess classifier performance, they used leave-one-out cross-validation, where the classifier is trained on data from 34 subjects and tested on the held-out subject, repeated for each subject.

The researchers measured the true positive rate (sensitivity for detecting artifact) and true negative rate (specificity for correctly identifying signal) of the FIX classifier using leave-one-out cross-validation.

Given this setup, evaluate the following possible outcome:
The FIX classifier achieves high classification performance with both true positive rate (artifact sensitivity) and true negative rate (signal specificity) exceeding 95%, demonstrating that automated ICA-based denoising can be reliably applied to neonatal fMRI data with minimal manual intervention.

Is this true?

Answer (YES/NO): YES